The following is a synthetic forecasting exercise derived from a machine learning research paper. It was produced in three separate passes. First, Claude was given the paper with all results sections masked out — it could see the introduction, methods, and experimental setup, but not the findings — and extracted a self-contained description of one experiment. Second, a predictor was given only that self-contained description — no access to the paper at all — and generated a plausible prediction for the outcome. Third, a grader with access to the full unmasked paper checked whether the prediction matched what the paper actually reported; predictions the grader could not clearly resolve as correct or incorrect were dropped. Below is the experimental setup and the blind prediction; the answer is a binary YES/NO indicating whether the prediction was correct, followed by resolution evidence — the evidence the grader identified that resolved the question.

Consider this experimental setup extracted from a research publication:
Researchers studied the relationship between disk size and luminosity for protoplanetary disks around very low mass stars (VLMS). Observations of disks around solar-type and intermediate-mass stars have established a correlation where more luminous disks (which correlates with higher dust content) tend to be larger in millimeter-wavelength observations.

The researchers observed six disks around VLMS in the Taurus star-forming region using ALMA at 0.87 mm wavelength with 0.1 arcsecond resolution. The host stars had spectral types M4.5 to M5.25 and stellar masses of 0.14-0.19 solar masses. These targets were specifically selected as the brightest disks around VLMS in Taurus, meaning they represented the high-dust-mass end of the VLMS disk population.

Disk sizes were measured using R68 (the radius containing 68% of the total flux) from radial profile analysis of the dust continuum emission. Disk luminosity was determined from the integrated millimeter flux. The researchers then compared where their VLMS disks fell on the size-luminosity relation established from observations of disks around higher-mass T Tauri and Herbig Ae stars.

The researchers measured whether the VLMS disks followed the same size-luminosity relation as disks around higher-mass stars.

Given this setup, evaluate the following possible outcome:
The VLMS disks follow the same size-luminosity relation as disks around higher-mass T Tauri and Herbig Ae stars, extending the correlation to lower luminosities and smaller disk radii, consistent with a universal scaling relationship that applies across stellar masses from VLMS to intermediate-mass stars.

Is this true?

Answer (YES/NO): YES